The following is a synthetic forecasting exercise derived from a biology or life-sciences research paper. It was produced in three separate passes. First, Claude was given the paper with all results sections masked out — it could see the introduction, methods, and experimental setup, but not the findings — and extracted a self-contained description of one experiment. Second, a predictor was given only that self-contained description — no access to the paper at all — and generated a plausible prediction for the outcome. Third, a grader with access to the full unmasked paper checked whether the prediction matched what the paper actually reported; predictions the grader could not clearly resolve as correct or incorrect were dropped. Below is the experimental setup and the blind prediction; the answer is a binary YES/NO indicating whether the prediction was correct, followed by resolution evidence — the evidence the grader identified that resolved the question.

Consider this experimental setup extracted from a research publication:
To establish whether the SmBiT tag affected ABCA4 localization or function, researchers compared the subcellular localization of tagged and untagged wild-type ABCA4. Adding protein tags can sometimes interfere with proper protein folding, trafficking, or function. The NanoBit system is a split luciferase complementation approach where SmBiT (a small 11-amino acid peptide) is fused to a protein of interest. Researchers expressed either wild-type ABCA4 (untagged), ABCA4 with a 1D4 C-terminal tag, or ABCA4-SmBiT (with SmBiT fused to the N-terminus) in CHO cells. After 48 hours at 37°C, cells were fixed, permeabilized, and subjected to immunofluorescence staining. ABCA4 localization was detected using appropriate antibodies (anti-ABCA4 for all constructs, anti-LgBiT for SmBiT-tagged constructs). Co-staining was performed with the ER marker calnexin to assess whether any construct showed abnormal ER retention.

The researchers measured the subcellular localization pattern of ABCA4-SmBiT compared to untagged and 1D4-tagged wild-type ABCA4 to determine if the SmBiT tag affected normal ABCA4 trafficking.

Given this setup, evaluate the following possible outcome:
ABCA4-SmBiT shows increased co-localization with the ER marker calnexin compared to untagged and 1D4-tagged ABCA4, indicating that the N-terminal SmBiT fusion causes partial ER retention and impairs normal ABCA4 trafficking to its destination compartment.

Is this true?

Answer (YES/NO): NO